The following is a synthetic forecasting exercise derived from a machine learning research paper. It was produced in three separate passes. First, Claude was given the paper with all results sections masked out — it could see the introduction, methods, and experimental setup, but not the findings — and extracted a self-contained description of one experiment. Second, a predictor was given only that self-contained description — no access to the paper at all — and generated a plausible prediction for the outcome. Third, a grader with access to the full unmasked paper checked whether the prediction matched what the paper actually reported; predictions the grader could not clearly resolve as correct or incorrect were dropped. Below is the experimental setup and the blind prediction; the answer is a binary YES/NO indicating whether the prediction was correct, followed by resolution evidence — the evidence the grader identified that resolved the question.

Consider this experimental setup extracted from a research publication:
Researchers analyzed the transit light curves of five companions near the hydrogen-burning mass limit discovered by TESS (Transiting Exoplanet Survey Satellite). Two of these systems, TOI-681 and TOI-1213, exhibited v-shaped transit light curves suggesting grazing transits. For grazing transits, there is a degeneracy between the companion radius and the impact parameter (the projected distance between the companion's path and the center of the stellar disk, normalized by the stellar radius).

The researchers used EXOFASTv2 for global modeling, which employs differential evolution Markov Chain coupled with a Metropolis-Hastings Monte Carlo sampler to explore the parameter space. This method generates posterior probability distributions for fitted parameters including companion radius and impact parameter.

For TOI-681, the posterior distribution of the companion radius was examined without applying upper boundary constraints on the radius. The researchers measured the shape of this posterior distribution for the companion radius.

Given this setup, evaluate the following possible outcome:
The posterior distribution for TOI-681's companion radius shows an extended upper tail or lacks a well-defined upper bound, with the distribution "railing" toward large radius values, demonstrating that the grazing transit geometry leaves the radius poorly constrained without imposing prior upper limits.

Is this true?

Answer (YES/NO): NO